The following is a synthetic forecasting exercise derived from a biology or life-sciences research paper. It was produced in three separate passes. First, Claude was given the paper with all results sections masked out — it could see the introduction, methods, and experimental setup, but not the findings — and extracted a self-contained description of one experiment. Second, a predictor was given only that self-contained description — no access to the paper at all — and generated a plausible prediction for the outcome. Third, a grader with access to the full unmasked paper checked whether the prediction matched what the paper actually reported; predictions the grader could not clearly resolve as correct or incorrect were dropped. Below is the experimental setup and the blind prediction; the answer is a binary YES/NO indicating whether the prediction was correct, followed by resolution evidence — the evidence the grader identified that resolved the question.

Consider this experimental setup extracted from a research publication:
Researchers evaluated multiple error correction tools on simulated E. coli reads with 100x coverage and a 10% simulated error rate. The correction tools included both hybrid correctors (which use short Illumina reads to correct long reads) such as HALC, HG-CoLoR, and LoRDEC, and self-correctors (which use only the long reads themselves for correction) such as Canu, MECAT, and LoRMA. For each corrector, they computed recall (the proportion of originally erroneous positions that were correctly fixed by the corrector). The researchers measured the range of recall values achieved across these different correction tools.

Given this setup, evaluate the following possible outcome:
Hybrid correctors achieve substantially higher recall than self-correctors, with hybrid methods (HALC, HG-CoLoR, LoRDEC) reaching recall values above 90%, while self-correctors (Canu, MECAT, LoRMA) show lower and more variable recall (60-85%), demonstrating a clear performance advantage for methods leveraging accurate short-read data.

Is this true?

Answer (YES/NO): NO